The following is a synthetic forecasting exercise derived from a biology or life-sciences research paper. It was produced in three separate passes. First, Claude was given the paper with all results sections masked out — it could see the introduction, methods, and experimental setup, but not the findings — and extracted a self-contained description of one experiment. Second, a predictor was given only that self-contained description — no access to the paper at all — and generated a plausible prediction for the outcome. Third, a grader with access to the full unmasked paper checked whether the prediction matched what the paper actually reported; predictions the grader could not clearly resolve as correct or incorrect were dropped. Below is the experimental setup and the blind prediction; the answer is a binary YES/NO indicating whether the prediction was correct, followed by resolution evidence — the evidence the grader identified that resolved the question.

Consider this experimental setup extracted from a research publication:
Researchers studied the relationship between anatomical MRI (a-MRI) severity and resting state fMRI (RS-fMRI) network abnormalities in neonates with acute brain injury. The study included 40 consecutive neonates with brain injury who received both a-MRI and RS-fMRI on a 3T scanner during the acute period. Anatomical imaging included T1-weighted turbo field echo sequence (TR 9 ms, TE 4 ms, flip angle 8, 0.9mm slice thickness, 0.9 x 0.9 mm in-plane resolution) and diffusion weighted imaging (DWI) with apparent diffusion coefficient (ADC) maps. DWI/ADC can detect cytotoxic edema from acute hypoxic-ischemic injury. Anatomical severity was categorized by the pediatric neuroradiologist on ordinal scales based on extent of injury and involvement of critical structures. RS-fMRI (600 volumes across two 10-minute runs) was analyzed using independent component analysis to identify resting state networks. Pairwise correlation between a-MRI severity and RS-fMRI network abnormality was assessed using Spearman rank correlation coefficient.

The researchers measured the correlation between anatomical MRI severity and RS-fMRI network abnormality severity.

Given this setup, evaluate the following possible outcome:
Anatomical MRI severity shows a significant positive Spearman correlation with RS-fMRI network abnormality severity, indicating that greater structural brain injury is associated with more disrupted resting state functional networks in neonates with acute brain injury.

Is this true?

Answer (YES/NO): NO